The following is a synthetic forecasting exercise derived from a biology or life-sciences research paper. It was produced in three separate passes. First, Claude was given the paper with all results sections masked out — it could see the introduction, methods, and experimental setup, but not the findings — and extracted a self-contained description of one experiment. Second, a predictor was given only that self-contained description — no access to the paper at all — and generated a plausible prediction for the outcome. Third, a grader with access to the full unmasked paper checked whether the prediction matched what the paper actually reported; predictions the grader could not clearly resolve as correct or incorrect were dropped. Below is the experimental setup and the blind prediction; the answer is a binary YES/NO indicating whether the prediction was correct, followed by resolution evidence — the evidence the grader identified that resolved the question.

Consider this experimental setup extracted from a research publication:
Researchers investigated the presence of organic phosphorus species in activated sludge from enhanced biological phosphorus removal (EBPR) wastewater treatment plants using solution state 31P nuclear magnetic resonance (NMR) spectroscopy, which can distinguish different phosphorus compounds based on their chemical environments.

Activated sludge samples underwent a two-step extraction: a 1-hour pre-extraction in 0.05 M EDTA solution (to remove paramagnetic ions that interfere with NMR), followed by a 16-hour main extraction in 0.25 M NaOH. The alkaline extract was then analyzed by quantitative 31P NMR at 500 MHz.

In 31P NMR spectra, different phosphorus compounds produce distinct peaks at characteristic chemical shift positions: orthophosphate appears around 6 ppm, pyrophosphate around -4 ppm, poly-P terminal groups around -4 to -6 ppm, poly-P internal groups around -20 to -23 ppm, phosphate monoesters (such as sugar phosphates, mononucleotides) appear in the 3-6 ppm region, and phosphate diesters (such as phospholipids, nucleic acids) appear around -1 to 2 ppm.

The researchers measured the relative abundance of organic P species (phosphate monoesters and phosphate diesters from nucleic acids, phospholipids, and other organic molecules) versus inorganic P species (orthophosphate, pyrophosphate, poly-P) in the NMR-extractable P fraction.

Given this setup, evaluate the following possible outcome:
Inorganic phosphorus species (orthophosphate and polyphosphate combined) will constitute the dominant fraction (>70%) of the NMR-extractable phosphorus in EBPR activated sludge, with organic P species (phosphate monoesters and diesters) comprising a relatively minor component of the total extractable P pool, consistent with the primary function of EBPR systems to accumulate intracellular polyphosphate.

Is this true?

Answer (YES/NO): YES